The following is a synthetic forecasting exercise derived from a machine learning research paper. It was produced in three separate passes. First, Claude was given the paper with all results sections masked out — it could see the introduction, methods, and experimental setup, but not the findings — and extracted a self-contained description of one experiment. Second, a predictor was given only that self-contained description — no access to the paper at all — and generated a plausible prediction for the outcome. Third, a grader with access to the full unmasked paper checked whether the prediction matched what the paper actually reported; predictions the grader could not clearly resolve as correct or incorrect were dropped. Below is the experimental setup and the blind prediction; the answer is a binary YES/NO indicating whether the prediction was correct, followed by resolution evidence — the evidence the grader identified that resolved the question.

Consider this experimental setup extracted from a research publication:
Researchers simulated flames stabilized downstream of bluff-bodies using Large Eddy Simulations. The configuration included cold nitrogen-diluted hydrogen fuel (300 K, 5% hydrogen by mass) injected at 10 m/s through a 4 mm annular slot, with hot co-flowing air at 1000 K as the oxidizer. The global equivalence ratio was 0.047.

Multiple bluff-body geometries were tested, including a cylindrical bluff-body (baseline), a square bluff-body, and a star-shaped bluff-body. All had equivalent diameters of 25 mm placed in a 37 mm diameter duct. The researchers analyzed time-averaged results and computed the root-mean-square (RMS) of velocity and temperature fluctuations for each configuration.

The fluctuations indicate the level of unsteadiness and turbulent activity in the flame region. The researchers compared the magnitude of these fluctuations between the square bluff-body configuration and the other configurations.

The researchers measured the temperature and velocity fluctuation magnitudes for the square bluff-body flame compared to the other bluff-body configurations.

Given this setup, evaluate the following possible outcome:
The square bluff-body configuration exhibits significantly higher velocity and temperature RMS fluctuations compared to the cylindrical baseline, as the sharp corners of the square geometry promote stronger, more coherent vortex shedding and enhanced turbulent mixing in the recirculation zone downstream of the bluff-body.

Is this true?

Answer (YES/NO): NO